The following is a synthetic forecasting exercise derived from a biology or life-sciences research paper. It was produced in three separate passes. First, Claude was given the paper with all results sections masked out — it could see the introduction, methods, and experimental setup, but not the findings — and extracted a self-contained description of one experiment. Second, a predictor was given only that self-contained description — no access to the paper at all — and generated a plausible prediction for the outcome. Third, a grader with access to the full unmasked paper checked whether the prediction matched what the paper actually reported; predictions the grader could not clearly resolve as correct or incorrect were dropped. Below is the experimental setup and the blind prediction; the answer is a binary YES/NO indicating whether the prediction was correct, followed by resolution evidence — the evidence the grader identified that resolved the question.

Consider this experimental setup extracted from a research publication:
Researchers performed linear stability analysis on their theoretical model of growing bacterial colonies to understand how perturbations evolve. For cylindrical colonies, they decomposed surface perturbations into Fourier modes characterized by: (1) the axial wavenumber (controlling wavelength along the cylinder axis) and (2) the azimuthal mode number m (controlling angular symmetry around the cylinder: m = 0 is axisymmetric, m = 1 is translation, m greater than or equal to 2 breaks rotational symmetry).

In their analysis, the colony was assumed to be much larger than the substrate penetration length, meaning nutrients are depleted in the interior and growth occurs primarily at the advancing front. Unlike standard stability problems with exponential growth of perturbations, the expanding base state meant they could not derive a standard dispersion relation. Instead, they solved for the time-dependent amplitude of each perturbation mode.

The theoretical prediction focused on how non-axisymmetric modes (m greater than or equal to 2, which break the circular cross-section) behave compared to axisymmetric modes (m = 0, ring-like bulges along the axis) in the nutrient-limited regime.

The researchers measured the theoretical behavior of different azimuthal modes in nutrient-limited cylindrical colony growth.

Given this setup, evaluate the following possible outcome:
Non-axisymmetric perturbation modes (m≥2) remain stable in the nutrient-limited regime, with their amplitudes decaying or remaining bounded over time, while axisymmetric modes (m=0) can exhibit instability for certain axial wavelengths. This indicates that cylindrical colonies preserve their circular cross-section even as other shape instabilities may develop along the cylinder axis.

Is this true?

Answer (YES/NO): NO